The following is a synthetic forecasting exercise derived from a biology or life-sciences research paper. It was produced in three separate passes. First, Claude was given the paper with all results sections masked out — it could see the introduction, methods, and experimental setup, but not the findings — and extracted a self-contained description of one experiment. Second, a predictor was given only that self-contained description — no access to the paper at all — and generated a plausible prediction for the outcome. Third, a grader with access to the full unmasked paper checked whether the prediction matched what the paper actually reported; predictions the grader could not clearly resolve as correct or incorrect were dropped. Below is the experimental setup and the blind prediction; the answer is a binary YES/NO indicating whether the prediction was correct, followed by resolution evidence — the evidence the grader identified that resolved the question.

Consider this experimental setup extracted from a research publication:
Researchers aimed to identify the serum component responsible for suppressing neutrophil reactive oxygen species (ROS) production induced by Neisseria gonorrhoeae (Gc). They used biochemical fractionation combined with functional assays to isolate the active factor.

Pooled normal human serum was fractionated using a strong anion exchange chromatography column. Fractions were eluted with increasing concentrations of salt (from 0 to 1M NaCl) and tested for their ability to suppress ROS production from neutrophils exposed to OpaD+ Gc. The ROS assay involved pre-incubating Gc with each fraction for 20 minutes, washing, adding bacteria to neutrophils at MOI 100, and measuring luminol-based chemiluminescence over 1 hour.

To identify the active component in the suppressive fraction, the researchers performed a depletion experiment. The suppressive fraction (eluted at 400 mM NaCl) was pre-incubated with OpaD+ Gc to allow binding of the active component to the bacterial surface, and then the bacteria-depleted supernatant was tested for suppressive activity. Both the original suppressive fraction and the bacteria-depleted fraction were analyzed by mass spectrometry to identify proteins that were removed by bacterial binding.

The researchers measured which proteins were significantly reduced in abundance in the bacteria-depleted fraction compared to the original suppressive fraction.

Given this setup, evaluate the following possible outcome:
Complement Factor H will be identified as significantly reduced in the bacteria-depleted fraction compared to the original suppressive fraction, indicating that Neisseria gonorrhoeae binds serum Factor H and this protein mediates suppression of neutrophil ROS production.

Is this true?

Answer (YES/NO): NO